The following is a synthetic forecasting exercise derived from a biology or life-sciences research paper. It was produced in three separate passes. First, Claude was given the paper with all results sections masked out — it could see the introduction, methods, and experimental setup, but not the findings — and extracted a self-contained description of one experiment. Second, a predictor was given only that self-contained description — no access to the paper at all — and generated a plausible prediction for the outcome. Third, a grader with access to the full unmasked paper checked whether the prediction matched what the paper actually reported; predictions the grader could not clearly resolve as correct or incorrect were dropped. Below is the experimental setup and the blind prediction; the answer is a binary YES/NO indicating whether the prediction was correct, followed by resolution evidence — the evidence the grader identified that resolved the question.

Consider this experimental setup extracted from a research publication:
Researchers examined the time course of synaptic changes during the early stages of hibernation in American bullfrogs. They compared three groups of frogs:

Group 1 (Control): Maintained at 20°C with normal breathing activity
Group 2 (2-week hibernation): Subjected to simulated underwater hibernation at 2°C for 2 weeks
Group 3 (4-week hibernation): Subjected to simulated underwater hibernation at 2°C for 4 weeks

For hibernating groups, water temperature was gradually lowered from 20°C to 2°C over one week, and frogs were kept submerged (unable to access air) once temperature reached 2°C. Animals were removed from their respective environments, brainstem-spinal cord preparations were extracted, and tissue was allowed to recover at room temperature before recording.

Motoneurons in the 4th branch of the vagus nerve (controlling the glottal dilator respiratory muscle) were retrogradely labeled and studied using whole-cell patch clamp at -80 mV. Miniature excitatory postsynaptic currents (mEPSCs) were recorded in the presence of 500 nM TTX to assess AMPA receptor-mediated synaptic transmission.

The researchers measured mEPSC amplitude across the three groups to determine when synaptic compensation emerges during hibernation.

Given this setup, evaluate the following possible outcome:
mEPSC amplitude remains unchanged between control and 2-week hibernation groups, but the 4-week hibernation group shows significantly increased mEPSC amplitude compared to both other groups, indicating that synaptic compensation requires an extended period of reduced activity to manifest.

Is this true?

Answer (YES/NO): NO